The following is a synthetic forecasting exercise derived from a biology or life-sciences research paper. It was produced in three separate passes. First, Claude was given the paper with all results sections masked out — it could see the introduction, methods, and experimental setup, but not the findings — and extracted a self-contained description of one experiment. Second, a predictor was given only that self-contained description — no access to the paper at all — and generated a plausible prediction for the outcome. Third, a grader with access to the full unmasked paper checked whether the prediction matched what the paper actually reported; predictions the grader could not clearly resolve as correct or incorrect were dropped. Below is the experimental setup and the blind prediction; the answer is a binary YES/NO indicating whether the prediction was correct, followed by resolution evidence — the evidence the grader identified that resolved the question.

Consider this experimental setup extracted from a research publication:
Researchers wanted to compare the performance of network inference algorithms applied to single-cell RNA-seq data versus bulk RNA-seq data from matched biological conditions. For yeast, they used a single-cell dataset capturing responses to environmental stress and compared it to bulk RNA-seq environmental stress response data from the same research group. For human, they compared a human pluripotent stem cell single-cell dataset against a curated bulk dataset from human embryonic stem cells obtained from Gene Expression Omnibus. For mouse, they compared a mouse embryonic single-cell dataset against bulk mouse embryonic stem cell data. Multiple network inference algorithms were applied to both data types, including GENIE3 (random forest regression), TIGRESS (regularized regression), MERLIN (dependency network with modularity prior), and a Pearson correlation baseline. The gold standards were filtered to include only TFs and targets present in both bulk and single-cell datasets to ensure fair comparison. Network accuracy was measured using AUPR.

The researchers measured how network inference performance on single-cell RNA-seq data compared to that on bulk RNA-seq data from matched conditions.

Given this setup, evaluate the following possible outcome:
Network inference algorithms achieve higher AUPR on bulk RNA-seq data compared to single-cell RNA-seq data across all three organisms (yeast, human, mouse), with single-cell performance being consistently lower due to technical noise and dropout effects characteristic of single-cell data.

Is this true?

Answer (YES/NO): NO